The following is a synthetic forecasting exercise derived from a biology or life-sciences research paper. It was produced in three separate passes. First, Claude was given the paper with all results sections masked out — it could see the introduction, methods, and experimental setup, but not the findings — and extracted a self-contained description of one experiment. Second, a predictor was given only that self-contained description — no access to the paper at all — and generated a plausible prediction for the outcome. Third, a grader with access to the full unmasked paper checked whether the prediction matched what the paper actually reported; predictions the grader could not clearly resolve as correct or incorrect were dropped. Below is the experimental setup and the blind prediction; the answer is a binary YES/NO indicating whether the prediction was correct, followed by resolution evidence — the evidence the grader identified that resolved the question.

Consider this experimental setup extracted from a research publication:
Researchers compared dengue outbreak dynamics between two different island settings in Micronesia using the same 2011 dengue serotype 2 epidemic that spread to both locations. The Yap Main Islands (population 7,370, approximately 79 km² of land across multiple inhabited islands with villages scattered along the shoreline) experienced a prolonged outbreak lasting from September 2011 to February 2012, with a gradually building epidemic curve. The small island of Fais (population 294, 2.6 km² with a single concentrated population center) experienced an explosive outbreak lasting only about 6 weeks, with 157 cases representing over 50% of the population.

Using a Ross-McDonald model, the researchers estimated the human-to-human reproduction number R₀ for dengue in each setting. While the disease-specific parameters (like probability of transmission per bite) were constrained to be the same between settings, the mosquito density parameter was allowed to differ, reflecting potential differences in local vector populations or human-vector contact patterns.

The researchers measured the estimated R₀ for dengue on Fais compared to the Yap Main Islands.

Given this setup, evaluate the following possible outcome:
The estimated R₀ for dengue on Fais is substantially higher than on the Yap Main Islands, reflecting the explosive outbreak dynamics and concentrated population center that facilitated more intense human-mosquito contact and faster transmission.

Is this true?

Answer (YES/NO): YES